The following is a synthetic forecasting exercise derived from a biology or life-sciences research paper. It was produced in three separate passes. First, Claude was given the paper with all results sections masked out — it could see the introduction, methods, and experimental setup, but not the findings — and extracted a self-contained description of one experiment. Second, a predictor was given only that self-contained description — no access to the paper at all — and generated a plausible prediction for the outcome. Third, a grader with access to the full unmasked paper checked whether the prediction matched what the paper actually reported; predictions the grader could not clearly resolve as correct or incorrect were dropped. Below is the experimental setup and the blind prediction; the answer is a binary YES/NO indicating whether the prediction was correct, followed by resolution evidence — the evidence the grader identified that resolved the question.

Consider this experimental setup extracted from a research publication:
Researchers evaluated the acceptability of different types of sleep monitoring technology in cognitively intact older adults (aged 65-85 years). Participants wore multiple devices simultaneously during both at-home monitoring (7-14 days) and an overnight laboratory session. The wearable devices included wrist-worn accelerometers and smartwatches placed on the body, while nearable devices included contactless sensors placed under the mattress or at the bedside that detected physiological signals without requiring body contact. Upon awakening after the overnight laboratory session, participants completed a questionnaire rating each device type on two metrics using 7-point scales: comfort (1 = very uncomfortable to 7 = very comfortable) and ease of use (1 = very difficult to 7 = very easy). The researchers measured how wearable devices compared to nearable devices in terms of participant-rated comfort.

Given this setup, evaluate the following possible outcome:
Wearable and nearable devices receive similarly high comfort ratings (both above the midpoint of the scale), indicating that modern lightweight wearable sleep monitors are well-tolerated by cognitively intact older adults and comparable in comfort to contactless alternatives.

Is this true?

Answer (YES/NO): NO